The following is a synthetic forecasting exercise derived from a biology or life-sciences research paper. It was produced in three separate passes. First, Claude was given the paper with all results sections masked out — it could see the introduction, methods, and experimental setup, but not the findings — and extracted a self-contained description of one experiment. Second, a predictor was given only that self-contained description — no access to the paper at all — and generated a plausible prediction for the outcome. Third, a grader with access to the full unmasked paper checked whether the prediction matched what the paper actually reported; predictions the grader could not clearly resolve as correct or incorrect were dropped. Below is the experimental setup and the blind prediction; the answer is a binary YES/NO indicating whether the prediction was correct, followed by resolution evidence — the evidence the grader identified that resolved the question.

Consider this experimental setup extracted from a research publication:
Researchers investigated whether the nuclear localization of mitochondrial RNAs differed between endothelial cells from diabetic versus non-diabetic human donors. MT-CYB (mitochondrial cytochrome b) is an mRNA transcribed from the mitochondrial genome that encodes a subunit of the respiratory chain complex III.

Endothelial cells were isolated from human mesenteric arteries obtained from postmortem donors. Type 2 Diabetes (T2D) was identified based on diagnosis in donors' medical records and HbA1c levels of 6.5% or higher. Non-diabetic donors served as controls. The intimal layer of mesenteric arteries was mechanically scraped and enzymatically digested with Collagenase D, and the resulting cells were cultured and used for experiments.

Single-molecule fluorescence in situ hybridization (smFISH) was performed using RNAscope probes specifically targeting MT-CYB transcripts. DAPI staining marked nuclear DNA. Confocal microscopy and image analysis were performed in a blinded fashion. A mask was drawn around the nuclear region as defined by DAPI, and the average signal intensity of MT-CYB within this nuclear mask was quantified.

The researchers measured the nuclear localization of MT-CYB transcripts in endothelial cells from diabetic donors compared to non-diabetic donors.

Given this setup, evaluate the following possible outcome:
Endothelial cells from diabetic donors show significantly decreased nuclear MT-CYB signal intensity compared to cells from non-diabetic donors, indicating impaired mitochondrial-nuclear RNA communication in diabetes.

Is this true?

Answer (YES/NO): NO